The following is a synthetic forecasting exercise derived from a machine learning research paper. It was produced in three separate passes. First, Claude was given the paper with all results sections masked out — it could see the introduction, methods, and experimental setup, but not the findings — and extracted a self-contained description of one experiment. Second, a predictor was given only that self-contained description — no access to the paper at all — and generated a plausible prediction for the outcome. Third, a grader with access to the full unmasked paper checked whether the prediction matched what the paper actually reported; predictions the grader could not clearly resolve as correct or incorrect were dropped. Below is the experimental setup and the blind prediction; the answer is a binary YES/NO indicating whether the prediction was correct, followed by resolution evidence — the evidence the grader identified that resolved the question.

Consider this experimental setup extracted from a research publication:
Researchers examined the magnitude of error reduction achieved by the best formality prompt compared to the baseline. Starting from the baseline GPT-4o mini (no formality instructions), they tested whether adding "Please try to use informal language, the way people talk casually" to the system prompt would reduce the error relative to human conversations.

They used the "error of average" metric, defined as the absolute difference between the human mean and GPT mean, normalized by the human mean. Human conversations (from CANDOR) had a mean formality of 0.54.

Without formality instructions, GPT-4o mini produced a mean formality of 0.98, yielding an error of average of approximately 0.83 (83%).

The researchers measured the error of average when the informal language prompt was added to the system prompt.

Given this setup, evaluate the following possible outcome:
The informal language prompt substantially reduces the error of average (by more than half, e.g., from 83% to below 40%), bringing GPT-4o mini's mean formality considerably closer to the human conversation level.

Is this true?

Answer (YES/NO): NO